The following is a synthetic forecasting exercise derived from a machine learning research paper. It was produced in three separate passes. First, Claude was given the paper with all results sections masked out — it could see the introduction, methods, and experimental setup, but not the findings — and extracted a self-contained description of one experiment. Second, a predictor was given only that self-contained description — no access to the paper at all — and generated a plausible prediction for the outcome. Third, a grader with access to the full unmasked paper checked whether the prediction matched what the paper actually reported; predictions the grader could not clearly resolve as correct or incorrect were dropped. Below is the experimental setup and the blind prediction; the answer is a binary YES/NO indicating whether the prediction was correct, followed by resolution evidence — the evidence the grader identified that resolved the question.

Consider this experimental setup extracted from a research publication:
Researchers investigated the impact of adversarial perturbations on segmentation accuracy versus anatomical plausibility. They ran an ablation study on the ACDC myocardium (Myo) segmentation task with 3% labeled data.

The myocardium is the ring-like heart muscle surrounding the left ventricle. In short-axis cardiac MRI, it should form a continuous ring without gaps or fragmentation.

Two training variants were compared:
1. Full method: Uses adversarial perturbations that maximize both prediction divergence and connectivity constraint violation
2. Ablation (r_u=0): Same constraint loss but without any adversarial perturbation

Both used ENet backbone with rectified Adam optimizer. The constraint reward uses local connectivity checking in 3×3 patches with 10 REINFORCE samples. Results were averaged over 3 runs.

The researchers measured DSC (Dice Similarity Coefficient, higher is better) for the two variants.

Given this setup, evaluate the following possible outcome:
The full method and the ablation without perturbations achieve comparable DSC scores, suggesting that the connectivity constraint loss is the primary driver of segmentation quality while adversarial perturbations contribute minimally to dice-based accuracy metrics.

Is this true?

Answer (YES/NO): NO